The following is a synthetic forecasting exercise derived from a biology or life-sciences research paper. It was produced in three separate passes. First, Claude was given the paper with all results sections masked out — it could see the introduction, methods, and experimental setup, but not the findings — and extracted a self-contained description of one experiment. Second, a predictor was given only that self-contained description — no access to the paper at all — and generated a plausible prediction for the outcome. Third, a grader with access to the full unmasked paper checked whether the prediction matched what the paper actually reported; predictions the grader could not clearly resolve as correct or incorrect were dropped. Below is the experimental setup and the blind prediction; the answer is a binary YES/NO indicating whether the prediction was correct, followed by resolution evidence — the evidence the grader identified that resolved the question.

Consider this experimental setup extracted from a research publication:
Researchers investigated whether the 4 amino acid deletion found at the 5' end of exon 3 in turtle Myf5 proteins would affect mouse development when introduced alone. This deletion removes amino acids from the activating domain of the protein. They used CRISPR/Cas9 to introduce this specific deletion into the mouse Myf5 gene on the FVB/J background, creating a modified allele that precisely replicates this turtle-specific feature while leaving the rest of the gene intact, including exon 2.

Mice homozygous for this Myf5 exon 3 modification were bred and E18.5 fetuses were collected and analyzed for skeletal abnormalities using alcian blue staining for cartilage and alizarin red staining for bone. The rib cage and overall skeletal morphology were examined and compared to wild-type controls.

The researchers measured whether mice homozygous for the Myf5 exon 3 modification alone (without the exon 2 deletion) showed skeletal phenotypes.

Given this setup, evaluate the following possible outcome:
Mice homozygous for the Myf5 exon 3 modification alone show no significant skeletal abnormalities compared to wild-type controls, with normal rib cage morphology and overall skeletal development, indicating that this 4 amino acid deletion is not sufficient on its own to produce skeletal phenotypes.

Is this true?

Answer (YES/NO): YES